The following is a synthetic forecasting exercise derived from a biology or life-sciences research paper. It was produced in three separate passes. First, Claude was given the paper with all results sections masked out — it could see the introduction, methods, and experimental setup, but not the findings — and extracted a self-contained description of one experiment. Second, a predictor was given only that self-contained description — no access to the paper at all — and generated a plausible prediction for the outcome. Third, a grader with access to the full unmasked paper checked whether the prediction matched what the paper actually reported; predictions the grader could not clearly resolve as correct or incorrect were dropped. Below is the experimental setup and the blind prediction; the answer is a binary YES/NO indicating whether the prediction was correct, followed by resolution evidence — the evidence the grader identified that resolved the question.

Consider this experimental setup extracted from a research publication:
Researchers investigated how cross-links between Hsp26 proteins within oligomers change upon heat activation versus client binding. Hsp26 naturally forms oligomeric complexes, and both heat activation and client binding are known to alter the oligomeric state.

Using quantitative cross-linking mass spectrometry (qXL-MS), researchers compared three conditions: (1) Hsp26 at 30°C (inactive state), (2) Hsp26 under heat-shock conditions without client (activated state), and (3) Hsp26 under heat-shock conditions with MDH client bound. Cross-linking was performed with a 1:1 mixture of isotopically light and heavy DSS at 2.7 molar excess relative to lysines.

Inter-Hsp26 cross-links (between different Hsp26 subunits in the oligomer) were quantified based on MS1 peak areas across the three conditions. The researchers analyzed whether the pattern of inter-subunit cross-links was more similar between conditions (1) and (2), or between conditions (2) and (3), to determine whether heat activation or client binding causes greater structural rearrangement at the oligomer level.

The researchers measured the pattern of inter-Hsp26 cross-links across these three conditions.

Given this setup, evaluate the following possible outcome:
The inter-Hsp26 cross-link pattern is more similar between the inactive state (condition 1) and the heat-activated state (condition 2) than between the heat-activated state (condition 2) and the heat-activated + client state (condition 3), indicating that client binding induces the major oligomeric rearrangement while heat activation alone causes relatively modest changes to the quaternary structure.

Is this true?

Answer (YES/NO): NO